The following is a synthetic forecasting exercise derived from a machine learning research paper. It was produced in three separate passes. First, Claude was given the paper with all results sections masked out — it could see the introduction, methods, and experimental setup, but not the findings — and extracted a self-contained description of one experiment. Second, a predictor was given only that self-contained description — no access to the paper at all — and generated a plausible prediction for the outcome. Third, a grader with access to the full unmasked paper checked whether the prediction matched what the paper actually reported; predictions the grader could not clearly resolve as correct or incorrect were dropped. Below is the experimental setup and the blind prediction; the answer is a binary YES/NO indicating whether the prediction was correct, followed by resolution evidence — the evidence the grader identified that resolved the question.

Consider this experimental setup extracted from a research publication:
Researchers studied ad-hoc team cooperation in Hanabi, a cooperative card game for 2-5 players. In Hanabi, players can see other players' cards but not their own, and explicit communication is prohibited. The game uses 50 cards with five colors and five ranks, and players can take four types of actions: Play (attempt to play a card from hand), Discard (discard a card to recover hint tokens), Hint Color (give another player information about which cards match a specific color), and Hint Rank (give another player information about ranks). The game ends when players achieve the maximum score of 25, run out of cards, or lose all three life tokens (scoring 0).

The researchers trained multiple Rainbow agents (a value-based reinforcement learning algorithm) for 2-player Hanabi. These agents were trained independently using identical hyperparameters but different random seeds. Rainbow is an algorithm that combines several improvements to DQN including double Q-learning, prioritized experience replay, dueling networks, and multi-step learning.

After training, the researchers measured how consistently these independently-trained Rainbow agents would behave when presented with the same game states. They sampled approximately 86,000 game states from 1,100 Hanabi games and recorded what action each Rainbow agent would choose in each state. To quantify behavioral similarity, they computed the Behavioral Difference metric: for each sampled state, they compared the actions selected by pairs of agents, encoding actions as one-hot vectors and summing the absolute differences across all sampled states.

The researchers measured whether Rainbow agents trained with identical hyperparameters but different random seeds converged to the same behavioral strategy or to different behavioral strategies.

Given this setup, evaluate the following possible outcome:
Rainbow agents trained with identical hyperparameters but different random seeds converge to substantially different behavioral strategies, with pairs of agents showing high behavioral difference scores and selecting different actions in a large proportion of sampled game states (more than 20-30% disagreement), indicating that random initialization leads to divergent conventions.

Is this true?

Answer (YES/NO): NO